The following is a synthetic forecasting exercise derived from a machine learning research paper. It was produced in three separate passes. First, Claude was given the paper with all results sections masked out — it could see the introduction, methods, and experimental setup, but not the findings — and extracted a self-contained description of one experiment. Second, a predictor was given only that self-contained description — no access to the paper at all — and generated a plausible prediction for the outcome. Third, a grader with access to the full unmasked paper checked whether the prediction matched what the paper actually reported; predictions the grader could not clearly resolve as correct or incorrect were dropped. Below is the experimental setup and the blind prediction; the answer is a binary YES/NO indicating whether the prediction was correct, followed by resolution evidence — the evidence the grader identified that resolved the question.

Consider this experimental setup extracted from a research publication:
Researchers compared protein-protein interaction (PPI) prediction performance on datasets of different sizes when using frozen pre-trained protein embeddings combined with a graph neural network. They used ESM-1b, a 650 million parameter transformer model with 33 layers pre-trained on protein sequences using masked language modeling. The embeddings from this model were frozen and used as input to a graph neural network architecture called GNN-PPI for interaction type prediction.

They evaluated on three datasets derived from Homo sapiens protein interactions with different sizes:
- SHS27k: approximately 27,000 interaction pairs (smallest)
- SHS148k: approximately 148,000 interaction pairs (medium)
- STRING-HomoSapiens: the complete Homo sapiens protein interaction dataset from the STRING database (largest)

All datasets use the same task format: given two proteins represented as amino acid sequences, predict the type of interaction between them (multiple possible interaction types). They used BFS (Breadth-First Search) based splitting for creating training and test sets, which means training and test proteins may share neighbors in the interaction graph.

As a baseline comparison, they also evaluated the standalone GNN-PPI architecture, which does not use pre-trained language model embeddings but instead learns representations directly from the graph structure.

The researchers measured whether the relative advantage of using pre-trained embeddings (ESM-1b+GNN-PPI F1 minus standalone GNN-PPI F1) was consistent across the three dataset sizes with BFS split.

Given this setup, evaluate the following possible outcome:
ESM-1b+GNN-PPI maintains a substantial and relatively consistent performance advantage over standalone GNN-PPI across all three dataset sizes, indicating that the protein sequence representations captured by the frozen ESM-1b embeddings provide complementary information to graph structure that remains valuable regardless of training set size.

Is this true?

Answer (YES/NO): NO